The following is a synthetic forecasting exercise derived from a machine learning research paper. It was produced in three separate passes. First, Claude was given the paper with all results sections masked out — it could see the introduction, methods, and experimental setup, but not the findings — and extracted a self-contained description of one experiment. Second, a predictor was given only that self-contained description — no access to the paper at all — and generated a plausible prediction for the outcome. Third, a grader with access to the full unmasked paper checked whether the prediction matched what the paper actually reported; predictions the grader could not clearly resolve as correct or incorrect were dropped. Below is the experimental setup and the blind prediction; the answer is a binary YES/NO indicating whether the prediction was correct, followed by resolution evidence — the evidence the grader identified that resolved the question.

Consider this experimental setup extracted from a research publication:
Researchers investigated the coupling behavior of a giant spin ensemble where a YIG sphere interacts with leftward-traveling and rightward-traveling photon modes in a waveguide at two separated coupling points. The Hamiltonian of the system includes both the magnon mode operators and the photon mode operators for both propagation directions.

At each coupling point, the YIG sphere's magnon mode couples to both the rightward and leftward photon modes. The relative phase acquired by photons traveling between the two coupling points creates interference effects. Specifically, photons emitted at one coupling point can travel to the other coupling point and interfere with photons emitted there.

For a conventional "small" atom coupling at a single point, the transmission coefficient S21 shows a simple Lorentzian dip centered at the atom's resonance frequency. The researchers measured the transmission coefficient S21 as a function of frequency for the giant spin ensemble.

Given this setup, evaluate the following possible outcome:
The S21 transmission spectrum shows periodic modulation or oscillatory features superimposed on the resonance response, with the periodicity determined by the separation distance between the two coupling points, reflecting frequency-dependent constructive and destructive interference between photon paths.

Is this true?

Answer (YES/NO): YES